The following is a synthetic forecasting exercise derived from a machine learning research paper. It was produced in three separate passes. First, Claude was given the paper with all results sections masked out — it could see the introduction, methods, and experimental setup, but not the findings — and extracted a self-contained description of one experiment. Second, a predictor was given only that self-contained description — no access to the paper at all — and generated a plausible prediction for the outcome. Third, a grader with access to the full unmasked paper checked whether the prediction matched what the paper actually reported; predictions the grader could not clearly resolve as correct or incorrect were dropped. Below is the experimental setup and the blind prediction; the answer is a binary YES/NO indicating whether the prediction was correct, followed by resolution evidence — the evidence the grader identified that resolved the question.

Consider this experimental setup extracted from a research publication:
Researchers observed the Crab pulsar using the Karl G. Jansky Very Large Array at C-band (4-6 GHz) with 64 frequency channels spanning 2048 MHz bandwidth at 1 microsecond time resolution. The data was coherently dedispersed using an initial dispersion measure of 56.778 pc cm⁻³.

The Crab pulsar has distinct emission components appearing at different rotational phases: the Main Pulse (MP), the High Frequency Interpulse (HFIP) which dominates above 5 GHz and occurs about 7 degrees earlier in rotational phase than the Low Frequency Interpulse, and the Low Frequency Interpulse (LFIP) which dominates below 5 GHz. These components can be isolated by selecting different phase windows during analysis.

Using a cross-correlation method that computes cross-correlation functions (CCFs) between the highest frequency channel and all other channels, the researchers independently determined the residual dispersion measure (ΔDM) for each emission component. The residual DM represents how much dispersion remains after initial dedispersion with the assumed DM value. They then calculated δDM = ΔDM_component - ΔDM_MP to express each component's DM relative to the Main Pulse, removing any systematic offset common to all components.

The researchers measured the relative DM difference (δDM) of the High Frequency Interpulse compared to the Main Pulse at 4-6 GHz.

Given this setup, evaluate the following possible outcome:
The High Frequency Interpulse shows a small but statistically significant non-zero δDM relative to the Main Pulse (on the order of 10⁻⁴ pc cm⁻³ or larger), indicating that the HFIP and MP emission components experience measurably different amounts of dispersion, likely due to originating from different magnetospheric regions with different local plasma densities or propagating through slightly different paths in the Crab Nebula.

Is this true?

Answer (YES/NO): YES